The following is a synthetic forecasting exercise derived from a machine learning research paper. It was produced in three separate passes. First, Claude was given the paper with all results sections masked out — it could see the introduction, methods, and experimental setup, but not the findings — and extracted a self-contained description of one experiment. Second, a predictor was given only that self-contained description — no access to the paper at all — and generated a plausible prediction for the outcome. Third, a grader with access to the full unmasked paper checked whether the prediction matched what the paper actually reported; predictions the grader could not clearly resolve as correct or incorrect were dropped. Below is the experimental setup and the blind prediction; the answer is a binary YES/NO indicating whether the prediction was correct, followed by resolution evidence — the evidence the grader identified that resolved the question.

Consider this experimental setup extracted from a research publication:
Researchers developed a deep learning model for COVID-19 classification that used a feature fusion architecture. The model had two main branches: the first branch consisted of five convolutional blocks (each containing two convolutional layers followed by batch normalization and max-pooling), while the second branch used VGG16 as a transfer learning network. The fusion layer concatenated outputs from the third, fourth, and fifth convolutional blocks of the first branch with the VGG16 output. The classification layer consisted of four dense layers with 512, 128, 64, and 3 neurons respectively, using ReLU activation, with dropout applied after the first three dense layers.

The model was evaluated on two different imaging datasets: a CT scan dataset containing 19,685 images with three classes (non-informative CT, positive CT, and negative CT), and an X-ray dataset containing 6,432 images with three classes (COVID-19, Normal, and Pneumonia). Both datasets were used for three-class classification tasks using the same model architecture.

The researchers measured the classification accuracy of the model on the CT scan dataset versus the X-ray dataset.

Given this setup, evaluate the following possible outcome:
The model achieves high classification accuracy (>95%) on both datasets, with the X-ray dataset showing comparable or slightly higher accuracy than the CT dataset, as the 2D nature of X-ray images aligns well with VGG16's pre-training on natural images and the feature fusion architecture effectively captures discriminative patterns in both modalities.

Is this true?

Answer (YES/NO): NO